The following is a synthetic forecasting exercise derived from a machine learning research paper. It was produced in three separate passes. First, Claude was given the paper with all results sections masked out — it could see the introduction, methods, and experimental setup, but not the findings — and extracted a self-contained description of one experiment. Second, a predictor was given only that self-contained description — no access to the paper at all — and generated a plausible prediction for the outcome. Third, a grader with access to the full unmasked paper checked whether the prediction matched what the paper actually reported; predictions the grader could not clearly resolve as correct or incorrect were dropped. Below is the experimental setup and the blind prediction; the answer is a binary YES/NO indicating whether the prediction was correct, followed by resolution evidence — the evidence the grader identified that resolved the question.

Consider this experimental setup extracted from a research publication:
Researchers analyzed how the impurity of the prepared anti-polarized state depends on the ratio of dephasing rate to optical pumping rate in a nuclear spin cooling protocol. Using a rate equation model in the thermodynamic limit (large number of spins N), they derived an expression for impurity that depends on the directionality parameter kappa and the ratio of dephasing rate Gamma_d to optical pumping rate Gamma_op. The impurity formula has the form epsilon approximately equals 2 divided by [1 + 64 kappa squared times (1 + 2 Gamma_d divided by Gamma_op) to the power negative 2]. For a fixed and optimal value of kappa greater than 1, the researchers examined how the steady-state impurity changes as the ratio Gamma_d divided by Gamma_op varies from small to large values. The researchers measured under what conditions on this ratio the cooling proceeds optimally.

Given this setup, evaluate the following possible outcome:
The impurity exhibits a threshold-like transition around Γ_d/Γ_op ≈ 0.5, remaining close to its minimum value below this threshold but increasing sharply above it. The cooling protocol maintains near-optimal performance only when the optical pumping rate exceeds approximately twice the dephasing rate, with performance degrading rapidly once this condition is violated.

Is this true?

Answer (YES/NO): NO